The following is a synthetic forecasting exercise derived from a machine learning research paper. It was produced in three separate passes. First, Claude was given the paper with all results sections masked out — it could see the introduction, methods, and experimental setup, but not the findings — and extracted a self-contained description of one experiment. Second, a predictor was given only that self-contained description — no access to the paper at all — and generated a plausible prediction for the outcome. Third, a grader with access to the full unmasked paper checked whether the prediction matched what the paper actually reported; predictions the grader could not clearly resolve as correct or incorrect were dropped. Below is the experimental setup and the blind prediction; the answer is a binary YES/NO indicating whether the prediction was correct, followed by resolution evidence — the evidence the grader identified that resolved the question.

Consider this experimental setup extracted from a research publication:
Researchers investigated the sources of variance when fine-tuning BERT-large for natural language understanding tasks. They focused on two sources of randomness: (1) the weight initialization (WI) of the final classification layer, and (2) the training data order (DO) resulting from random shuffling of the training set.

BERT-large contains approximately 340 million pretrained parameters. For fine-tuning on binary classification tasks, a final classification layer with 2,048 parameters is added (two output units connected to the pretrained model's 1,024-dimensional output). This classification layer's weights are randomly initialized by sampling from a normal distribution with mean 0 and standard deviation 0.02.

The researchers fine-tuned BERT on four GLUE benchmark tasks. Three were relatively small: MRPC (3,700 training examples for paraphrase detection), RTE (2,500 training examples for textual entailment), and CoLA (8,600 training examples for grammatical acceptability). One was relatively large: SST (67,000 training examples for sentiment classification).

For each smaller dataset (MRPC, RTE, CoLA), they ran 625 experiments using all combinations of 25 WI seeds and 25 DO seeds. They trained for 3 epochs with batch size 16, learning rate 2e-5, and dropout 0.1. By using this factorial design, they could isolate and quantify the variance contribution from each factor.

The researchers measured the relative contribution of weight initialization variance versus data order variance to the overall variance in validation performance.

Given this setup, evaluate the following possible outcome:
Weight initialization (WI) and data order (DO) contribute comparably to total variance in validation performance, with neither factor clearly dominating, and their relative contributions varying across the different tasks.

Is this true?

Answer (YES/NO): YES